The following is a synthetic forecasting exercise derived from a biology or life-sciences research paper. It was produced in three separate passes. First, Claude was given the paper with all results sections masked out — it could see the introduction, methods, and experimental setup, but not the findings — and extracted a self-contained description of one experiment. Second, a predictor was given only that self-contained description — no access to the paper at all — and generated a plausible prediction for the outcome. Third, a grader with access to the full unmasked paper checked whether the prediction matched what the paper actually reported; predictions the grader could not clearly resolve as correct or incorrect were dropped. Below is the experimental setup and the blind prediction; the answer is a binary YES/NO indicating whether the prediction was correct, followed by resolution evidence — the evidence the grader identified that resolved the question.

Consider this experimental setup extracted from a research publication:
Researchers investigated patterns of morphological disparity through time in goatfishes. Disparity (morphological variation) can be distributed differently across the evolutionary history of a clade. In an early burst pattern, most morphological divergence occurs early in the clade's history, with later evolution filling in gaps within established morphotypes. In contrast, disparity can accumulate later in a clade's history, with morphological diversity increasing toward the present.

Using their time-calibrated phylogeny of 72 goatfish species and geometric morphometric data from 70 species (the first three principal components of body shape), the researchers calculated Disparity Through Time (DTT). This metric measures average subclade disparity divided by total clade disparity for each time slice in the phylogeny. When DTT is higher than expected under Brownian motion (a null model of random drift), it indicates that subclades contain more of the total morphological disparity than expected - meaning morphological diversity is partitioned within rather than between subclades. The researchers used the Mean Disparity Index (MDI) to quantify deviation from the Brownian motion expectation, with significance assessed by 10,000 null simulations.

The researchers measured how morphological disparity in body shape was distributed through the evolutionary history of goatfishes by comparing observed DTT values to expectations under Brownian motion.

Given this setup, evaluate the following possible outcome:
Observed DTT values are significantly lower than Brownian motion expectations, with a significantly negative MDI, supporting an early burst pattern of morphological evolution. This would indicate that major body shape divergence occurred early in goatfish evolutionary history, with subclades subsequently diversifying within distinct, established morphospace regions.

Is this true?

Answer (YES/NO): NO